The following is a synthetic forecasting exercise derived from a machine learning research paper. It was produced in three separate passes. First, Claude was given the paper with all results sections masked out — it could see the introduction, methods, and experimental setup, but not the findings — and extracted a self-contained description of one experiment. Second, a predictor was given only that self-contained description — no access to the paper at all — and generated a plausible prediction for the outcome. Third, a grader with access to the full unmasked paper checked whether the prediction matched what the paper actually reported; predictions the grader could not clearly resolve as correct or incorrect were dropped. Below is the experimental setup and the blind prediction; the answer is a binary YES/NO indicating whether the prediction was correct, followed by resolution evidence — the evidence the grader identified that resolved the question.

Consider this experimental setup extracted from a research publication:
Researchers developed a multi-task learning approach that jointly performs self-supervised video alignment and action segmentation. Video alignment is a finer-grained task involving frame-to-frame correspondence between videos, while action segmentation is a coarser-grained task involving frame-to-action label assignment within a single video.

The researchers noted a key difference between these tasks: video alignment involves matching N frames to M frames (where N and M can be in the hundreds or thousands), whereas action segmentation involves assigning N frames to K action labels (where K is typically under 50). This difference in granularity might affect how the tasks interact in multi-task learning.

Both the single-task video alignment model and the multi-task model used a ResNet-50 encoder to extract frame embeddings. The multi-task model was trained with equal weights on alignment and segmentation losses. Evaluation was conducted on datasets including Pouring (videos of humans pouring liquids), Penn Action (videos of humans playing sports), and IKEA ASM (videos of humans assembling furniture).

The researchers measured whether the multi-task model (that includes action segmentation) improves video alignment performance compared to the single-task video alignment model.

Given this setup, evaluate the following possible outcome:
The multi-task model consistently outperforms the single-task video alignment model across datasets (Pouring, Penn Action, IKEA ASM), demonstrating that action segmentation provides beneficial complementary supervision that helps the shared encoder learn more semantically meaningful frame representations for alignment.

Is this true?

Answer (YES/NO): NO